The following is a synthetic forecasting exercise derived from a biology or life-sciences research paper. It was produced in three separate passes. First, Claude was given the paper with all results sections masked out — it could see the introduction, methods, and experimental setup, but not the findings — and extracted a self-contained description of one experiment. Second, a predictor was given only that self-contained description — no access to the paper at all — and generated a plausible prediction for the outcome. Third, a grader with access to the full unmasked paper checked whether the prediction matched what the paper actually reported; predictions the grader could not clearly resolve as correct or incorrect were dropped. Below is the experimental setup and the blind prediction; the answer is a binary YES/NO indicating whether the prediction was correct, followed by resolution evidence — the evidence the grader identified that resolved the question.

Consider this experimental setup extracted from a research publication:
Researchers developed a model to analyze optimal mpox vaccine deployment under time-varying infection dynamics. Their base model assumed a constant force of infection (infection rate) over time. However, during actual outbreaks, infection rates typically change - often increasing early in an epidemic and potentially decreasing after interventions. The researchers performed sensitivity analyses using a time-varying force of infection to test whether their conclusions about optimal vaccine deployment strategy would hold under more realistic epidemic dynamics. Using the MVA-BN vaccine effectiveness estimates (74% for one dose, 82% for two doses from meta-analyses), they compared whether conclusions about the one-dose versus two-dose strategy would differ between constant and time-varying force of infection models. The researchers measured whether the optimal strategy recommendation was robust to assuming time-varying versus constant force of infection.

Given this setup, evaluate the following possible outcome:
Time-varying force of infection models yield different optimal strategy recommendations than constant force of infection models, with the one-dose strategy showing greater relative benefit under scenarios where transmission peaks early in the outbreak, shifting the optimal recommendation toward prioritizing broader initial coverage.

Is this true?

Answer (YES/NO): NO